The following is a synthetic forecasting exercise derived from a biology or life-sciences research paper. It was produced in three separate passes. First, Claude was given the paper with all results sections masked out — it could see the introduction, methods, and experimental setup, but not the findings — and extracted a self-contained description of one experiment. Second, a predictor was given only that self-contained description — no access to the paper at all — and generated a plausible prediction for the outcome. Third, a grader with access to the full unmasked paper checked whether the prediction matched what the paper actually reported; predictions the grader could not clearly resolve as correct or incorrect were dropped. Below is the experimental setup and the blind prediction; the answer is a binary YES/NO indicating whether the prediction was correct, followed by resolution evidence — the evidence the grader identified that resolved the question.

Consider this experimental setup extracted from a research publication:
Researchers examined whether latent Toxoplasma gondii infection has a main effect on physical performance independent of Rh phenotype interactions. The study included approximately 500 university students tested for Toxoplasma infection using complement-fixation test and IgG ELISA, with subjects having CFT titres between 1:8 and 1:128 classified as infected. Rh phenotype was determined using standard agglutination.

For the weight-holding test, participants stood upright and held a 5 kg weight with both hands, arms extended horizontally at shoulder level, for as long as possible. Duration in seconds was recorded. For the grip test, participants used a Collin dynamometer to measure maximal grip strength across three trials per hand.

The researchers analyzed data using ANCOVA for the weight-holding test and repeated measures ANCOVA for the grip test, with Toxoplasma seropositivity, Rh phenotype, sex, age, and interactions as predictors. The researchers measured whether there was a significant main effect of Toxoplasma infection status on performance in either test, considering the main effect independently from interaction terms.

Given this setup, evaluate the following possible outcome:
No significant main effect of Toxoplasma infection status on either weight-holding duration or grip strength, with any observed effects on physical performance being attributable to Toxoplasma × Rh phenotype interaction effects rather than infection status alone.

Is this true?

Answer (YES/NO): YES